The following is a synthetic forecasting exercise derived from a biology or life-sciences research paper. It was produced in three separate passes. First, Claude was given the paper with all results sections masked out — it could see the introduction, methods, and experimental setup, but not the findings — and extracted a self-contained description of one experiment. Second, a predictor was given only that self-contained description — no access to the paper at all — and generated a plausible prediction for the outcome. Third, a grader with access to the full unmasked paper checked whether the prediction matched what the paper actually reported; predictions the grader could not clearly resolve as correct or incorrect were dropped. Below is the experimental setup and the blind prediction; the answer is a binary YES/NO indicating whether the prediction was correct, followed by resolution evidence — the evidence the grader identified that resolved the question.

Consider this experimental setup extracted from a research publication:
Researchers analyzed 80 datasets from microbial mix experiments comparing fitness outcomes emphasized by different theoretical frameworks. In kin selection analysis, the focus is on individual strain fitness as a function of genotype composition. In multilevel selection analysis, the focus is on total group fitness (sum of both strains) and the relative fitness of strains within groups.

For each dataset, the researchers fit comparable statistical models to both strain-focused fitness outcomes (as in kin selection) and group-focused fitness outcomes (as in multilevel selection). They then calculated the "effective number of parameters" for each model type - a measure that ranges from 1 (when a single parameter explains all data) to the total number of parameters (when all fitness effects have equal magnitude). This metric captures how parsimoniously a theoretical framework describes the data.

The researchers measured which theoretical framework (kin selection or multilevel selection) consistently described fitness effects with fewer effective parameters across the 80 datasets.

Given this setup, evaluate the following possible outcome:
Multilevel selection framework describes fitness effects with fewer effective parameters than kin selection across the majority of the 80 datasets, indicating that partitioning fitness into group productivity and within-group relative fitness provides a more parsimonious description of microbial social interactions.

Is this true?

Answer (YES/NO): YES